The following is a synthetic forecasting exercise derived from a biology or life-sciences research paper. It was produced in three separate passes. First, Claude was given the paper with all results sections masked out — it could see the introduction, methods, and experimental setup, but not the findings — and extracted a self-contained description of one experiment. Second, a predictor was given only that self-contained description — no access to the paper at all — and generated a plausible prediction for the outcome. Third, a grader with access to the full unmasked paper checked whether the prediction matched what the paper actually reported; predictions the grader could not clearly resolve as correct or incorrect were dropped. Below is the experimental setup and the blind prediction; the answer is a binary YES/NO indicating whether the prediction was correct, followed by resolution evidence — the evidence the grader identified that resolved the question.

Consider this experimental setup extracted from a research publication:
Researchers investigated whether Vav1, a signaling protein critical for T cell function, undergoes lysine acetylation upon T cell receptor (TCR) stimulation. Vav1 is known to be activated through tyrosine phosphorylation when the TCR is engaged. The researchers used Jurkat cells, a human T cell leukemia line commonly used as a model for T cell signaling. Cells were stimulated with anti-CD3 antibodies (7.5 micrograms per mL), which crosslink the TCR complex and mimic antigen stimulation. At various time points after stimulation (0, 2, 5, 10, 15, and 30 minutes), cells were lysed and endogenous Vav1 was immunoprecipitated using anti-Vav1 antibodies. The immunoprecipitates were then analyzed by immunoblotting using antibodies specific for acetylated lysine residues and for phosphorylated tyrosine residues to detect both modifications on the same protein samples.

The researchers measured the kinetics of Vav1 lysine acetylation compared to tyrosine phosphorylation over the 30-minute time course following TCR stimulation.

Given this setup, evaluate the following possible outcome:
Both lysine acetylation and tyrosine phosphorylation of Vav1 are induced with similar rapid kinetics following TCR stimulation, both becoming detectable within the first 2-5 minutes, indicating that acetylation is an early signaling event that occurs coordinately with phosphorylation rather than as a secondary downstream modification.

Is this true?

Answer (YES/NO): YES